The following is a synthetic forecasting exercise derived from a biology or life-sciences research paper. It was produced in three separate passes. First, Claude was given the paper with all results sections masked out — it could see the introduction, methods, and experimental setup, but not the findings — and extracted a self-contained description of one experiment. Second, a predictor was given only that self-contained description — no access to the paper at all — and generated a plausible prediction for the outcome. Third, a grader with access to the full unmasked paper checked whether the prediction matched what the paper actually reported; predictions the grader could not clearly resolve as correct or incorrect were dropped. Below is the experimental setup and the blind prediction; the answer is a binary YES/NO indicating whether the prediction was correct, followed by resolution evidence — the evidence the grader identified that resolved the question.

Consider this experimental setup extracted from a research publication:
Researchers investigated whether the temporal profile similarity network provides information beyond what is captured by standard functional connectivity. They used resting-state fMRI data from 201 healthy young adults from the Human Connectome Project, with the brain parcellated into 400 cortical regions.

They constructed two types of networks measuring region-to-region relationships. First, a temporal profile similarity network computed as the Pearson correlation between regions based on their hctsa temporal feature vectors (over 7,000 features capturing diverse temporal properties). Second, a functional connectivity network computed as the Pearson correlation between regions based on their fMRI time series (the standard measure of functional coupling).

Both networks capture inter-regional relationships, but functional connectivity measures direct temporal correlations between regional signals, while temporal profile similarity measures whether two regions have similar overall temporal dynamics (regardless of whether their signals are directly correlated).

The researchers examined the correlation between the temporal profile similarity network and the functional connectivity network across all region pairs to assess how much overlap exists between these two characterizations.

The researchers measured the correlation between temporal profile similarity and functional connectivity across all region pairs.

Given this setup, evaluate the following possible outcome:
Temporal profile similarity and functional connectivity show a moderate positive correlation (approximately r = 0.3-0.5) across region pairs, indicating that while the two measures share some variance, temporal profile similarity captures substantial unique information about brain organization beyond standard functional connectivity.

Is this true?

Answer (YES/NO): NO